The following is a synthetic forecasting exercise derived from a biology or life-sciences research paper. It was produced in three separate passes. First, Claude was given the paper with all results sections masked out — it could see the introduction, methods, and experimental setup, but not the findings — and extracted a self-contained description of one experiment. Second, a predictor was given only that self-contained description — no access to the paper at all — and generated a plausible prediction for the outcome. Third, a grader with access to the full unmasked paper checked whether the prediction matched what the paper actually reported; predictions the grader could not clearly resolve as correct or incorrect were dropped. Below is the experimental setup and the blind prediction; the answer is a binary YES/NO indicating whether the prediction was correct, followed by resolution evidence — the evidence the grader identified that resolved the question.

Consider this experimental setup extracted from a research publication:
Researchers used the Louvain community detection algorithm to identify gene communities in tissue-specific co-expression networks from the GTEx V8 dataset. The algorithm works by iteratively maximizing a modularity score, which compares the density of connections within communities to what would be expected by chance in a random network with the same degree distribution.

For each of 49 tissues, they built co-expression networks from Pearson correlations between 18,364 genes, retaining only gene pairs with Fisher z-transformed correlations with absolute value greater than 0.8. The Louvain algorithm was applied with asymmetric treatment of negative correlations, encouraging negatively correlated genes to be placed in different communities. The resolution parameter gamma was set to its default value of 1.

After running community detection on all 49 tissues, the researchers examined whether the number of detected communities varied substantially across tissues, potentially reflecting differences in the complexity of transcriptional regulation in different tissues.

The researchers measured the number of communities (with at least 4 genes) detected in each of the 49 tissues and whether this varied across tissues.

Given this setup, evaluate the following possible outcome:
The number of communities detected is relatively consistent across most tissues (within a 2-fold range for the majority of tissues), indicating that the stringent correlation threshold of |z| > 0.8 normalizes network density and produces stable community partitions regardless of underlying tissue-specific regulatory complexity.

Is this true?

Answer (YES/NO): NO